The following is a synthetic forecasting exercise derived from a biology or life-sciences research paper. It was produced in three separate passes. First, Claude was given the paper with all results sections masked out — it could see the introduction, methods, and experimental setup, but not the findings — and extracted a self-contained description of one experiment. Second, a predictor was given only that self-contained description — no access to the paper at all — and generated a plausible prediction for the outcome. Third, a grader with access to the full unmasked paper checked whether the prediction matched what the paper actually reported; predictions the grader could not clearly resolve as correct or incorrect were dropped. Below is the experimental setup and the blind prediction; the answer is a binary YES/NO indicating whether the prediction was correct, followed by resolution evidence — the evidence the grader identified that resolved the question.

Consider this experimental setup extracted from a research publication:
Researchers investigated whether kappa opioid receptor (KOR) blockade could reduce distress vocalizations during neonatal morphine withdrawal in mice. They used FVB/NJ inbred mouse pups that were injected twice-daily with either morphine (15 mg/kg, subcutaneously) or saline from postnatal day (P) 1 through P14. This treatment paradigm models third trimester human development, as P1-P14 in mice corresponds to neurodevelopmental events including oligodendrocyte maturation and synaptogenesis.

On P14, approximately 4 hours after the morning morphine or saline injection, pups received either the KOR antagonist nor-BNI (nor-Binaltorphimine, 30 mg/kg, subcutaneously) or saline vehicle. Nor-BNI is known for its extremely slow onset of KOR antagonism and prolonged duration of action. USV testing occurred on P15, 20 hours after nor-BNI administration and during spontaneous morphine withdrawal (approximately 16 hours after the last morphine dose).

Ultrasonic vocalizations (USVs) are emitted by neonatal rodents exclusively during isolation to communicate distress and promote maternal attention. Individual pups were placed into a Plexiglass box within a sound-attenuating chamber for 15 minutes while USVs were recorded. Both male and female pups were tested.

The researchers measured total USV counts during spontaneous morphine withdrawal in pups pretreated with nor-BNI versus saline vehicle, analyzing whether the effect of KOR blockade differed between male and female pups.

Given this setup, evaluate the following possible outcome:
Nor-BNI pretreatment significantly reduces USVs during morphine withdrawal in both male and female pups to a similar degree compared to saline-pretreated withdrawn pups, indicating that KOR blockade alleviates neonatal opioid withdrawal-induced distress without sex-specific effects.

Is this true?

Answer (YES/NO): NO